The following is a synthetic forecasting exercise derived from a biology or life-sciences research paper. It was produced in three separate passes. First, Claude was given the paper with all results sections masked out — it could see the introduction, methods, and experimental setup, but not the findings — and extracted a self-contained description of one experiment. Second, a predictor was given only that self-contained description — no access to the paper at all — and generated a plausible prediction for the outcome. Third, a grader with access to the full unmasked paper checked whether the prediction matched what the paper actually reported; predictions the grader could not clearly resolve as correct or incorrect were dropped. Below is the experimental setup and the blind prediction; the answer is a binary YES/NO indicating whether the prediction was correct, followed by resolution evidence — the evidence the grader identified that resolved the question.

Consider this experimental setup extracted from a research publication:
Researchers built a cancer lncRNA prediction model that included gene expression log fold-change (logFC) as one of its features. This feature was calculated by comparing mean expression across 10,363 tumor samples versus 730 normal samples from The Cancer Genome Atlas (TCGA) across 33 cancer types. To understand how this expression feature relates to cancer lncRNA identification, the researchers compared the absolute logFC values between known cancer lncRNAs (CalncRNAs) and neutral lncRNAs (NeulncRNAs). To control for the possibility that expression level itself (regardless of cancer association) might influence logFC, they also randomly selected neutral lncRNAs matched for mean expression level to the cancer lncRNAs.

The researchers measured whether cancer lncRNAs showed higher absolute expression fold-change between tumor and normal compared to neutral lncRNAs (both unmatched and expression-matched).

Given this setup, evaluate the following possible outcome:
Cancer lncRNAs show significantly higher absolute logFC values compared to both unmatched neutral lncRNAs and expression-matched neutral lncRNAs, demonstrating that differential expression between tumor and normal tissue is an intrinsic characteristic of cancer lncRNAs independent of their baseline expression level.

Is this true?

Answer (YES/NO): NO